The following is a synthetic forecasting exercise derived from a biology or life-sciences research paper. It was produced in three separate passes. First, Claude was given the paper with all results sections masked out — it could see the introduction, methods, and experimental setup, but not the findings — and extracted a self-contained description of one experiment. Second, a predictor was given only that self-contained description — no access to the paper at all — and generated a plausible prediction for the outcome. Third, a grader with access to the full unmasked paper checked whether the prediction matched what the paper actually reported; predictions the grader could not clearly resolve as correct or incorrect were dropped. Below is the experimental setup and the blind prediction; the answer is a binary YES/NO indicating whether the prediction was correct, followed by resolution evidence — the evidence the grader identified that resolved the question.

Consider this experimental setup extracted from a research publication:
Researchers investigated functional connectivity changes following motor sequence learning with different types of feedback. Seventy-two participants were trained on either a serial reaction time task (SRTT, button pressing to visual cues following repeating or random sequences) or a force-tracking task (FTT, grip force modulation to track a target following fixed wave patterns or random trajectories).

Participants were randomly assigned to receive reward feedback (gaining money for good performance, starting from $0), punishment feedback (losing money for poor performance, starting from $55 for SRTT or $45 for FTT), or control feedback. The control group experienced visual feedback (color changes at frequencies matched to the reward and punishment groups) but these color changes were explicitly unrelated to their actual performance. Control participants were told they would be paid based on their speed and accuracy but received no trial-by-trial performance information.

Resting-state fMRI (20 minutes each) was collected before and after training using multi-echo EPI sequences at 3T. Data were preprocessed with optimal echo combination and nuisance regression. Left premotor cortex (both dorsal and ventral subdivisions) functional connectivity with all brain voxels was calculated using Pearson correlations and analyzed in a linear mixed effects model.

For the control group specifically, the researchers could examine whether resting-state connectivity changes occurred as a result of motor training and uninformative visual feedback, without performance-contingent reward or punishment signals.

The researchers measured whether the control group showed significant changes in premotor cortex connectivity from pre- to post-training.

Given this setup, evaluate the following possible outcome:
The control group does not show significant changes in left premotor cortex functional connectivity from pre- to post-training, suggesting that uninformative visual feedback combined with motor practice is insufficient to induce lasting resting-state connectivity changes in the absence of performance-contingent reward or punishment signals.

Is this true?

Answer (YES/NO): NO